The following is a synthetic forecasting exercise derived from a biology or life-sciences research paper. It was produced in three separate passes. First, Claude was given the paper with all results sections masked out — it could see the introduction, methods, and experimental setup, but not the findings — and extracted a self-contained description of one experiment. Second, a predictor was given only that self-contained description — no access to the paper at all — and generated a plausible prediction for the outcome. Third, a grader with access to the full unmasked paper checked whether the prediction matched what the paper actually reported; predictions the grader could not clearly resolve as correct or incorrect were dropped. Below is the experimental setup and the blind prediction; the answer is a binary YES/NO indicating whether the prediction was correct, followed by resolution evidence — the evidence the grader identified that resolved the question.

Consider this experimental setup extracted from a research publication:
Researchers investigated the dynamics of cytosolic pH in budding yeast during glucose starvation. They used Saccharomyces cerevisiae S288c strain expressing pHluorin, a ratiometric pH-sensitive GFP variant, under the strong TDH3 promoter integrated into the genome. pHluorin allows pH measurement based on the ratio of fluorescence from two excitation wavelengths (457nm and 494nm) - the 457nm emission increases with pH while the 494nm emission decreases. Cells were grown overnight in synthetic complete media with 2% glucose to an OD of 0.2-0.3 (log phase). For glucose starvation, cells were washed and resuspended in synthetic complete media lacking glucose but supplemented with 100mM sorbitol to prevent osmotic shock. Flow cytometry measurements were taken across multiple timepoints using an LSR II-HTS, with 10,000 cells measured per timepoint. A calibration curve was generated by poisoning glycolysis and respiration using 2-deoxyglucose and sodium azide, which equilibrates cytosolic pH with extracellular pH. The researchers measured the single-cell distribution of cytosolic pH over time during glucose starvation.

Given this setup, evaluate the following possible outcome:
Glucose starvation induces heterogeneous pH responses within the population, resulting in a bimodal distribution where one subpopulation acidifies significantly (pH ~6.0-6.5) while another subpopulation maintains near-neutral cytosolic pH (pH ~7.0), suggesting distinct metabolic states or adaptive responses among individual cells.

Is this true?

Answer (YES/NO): NO